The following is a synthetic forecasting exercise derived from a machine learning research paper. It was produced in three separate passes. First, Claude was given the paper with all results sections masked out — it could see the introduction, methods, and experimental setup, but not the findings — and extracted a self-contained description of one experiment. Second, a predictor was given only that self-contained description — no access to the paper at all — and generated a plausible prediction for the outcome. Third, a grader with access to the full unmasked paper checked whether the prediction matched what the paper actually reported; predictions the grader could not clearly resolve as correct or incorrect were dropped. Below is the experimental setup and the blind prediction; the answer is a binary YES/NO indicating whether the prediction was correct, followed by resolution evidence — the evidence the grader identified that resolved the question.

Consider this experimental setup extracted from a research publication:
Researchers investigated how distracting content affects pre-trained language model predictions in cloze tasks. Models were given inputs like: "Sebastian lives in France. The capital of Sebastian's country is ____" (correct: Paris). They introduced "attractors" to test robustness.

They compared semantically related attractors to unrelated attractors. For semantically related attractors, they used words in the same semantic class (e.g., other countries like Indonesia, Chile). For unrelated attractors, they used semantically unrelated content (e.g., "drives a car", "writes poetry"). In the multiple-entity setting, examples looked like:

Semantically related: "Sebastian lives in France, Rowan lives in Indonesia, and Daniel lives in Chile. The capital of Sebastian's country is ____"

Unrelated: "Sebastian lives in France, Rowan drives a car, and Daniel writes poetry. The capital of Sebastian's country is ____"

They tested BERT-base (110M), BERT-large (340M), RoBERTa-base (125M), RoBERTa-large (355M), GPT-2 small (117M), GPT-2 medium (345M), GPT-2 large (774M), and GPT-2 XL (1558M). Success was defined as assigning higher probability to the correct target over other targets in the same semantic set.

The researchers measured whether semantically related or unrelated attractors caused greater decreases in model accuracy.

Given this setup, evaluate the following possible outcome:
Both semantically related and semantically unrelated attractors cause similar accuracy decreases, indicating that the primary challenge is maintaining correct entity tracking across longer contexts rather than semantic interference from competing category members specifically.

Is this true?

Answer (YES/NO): NO